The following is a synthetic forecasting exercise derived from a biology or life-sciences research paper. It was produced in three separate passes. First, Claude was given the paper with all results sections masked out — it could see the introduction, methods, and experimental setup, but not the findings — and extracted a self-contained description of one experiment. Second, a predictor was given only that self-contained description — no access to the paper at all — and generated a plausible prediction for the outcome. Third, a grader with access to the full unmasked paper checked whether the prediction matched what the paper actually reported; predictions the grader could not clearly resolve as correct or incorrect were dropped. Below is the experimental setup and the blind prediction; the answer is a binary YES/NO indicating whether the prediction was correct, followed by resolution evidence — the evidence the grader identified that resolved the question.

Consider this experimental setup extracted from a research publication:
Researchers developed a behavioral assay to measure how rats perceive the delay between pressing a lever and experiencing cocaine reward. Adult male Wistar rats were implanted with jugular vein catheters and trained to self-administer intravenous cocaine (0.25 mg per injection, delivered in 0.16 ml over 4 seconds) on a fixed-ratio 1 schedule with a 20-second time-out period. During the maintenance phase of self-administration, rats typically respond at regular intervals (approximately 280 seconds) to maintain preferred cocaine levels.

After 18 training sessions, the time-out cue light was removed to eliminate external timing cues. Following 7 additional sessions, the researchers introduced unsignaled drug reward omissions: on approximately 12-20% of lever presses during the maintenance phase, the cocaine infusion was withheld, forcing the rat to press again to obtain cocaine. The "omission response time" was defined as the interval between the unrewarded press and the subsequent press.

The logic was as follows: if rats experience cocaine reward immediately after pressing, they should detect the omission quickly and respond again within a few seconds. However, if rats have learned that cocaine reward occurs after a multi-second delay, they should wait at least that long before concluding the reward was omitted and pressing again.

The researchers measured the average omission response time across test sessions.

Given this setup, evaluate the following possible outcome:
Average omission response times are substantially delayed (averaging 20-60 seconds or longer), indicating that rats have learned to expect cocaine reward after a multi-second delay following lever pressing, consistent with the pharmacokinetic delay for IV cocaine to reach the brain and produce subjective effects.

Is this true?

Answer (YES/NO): YES